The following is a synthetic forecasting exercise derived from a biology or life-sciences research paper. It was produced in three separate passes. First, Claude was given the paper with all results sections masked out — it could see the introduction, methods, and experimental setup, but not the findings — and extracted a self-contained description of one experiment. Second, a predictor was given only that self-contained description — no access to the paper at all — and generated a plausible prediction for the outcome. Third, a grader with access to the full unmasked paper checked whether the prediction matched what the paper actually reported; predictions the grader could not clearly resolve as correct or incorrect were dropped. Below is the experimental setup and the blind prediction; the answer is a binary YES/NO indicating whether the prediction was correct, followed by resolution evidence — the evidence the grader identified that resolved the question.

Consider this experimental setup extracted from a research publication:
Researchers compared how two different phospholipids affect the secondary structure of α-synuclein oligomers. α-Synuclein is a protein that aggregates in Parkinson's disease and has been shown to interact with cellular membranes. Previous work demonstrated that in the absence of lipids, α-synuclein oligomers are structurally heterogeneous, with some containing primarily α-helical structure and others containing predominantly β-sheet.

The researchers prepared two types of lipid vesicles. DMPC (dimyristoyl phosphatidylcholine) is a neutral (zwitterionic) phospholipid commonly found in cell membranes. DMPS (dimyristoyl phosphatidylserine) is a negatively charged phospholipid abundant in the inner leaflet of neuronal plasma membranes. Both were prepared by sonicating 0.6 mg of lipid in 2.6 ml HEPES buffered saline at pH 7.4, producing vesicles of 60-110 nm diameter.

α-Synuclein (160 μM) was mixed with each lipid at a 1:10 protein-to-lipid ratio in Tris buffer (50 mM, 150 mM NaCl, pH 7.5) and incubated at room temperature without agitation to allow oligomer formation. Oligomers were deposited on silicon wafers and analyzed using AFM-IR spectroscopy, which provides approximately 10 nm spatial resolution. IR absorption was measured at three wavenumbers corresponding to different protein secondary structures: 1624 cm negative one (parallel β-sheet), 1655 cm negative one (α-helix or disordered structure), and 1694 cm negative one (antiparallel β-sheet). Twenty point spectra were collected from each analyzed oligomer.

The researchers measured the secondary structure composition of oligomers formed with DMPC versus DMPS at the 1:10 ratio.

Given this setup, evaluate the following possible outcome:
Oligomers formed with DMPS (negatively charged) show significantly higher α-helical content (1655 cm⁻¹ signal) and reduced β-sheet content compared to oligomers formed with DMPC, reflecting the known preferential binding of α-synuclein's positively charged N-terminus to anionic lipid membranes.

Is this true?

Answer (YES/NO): NO